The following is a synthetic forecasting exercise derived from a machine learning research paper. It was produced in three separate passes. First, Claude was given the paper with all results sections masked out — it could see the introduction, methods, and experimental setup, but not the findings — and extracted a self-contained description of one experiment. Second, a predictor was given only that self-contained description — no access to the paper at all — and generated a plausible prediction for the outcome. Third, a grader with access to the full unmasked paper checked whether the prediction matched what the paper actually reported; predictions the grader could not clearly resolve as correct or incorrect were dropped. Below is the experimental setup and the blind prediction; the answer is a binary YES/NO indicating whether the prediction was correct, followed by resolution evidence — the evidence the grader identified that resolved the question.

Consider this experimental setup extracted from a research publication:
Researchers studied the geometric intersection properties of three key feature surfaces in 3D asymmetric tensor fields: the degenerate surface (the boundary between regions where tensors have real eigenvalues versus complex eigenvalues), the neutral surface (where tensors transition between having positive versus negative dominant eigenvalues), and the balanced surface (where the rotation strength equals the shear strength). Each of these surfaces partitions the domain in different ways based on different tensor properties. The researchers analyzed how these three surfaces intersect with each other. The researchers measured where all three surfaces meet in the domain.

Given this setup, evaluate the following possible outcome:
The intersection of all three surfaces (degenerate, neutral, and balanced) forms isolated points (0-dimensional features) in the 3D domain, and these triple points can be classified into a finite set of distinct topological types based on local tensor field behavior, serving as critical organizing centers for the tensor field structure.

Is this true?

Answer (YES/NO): NO